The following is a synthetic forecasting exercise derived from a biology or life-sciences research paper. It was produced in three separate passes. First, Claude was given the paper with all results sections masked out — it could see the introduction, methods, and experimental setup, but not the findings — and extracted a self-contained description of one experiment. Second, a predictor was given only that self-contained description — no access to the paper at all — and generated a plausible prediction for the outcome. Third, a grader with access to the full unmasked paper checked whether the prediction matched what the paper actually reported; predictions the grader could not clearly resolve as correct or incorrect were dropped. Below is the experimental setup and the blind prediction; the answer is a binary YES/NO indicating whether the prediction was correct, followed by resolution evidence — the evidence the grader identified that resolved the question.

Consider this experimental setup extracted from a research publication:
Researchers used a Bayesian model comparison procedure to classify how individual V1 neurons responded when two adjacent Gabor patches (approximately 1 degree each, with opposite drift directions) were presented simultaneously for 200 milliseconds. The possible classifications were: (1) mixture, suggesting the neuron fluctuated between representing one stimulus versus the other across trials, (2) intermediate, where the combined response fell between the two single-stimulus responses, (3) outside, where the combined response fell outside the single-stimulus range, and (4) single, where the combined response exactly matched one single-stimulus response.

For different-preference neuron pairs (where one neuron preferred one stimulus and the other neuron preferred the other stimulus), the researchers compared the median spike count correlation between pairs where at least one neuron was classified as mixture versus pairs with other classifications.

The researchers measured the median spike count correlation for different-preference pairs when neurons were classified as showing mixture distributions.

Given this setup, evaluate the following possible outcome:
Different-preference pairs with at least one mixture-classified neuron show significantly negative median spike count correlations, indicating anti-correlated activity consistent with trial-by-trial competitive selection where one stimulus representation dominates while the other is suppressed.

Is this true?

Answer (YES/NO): YES